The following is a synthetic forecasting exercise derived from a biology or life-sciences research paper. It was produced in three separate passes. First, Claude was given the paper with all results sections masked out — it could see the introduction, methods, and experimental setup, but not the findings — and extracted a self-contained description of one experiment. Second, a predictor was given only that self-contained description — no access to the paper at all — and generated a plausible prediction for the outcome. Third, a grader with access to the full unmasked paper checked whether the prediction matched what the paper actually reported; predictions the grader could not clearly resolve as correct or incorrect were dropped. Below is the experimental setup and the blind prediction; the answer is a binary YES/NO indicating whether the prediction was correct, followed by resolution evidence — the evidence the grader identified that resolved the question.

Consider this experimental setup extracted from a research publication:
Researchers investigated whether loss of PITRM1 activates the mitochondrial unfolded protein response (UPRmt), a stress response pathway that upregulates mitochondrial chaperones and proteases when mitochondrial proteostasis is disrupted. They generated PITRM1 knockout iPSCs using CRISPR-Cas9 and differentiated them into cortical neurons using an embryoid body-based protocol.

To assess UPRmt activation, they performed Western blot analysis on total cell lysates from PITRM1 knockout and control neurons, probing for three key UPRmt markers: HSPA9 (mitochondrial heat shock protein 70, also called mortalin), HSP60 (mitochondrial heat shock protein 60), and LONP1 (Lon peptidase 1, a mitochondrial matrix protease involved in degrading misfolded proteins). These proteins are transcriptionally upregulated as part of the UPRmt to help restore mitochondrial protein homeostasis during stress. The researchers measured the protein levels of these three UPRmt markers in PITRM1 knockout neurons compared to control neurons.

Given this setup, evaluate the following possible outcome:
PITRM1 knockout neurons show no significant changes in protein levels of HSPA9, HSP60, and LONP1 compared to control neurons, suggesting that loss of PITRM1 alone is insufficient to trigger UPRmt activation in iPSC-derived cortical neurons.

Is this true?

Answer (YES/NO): NO